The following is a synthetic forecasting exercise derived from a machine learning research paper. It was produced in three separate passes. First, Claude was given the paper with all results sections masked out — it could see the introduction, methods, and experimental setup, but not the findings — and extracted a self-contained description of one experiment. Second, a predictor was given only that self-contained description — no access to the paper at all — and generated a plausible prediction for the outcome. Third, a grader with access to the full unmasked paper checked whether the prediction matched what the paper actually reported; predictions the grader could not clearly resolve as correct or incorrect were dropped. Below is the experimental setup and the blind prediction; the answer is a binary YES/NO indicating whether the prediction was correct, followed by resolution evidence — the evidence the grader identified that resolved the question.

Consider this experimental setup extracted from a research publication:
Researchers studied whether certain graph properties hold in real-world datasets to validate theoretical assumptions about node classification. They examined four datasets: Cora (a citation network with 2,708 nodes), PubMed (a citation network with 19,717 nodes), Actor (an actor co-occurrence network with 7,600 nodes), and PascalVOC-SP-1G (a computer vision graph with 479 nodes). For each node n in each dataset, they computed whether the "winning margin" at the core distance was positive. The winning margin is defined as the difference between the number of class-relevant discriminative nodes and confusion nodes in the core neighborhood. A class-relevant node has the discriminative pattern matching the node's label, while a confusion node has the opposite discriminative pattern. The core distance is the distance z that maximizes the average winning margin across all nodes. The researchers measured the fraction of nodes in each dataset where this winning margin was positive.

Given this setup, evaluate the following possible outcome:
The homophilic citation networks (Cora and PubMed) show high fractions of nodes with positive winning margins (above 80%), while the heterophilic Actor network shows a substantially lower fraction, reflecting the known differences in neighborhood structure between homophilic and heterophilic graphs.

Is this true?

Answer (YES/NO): NO